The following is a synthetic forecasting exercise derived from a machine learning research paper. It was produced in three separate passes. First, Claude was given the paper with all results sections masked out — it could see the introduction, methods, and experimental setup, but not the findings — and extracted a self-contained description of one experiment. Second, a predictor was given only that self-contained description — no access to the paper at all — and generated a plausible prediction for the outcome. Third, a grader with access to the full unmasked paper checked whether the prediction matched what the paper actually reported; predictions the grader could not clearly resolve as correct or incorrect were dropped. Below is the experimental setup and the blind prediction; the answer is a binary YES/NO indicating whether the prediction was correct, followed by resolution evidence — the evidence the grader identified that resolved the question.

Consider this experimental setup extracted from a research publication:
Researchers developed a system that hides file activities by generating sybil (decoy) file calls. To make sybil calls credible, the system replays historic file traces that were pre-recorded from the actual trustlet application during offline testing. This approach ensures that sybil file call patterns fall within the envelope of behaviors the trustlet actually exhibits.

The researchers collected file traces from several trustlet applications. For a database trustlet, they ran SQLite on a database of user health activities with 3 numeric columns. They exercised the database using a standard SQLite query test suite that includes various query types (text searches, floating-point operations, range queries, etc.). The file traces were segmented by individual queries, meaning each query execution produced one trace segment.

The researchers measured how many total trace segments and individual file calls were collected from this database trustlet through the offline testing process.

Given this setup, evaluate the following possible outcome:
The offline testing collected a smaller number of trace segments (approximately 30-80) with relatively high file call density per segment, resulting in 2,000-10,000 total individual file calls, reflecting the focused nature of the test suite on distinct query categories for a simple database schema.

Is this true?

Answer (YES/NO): NO